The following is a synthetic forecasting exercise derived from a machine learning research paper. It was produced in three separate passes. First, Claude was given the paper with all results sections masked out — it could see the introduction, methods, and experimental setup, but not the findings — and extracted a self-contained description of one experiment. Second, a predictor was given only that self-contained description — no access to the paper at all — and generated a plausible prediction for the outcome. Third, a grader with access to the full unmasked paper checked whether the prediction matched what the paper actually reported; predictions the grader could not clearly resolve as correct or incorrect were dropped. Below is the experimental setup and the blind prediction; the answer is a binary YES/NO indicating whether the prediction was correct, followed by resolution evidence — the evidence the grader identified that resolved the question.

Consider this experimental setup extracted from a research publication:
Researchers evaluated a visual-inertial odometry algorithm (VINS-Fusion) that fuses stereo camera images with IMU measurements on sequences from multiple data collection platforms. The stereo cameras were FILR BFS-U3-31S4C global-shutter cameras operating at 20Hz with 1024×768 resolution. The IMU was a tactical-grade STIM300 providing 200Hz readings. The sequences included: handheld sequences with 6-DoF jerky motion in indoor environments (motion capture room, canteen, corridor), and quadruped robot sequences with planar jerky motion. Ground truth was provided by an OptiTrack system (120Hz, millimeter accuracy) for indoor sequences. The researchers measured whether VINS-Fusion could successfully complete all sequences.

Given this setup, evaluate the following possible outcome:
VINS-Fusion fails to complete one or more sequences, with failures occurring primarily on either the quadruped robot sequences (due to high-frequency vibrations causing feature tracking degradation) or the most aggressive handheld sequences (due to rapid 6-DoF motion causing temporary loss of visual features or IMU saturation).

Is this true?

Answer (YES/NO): NO